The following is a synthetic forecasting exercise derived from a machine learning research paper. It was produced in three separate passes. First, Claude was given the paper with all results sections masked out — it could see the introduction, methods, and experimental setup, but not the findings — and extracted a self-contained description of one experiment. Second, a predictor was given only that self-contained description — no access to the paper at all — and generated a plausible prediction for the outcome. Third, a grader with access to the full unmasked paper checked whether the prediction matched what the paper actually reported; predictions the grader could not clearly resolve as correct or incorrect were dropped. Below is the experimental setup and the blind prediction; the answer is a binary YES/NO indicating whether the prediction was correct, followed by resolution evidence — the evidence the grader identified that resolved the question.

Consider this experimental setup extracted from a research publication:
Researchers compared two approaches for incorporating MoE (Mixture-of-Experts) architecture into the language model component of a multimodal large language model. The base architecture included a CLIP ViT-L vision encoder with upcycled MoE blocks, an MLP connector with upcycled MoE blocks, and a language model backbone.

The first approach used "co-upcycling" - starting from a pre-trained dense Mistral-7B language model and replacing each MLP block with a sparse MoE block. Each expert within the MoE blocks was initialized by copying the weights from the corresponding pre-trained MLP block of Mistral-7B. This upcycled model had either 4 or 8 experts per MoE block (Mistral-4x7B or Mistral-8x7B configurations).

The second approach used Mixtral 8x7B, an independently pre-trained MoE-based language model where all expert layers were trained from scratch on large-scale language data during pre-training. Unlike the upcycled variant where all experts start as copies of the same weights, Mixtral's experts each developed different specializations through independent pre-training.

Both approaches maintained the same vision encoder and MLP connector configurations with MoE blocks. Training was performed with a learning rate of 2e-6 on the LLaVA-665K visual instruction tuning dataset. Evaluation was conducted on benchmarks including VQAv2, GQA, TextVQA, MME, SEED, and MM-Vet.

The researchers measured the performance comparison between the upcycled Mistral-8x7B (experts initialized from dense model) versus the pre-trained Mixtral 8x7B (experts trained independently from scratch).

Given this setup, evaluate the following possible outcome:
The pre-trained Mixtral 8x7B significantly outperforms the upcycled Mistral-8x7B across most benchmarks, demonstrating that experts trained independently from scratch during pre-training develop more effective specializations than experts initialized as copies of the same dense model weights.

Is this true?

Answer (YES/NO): YES